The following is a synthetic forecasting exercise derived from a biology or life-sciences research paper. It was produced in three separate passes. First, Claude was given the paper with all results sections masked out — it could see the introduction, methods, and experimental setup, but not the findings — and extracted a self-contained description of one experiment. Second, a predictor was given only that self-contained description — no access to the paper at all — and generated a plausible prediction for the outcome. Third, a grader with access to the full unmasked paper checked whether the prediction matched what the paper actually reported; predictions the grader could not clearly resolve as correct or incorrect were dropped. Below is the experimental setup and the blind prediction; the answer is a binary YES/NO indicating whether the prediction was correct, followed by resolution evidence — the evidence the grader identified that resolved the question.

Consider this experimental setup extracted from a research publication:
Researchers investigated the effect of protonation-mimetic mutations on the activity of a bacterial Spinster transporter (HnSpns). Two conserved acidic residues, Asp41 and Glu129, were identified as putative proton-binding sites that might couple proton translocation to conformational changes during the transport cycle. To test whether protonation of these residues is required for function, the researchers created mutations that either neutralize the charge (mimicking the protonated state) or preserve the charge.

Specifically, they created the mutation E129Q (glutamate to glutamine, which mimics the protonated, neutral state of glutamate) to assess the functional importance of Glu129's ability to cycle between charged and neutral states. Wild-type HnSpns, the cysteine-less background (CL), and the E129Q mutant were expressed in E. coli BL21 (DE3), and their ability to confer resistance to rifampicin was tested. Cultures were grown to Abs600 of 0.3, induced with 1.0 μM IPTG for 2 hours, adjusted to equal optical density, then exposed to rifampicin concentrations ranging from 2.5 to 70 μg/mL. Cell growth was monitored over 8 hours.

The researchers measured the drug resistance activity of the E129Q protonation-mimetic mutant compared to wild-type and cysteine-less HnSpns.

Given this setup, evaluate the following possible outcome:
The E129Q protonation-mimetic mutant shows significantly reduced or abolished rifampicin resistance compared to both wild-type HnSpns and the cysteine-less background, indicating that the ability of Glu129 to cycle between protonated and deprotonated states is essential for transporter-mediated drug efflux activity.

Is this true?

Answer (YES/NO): NO